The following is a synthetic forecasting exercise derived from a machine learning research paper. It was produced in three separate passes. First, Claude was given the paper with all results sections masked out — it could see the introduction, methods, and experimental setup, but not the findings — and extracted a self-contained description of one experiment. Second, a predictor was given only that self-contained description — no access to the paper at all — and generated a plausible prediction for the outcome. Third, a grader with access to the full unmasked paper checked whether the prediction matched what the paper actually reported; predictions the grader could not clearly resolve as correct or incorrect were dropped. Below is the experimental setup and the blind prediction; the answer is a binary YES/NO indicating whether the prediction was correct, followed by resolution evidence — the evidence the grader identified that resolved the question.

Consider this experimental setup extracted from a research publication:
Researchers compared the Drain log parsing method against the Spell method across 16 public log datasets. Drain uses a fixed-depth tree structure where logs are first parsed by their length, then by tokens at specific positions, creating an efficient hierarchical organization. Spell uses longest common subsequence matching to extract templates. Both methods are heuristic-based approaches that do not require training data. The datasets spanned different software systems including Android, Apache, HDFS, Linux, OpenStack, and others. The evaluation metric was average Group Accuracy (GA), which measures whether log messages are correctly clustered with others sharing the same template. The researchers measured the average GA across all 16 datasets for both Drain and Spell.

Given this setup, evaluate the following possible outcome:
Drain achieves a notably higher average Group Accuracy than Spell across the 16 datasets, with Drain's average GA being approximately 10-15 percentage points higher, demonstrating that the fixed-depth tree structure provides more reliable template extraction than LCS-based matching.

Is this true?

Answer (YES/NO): YES